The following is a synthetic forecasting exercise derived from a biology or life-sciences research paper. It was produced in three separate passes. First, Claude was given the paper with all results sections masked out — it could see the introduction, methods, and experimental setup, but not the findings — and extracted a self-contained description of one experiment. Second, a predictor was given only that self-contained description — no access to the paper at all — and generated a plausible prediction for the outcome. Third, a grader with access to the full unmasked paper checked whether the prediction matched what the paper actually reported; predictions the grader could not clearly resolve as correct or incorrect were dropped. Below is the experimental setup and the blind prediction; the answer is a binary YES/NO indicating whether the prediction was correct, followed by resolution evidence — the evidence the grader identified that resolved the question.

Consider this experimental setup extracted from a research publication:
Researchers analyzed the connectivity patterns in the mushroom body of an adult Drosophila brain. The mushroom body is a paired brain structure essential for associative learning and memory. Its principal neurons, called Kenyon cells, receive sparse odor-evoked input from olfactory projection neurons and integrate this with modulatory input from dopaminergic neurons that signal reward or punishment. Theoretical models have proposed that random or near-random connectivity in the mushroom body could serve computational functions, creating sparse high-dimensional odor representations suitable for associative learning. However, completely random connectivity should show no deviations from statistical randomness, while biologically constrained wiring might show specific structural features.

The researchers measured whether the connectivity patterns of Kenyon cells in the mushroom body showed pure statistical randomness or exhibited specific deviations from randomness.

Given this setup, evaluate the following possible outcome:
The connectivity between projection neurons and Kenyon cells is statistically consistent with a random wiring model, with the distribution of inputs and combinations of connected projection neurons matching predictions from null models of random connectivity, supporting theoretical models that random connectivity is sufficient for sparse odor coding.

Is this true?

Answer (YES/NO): NO